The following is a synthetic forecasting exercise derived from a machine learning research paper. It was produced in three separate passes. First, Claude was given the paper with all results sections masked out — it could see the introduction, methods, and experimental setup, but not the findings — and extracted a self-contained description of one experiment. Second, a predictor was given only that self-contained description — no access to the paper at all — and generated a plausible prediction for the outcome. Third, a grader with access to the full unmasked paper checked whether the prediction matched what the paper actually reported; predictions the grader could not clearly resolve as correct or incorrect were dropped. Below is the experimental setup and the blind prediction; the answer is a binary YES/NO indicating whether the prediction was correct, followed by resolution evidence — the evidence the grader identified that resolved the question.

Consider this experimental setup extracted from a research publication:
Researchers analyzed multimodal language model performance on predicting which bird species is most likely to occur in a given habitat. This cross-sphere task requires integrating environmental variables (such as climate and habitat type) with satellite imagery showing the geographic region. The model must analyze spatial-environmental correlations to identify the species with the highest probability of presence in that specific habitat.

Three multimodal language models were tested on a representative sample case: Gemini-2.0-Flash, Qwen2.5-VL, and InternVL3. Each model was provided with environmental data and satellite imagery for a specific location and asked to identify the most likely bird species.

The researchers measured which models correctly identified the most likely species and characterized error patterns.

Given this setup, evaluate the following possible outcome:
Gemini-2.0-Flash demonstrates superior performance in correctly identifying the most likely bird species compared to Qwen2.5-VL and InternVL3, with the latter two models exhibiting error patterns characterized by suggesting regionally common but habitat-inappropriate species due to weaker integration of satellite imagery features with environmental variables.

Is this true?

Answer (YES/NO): NO